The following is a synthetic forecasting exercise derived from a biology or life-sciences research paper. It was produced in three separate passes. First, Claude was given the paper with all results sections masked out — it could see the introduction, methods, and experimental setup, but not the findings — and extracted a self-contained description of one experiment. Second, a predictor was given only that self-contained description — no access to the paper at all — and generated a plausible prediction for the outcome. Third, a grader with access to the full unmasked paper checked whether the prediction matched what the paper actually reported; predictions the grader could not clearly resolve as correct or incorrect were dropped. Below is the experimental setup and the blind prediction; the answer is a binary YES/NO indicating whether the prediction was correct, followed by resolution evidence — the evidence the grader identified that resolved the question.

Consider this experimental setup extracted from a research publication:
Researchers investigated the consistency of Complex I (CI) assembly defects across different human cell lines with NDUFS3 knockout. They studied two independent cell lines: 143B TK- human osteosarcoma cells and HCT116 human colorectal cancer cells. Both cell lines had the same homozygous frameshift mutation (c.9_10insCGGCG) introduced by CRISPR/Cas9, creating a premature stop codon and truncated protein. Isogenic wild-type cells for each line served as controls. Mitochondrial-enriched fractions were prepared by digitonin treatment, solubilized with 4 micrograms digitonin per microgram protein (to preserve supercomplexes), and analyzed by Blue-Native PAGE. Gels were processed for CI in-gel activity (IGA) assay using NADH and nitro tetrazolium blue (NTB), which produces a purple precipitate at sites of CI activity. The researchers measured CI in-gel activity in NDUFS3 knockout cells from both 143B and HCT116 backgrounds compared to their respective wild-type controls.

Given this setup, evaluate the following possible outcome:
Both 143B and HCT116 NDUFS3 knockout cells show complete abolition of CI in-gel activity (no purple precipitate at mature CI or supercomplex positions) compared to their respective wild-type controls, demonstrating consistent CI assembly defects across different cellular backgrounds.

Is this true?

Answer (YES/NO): NO